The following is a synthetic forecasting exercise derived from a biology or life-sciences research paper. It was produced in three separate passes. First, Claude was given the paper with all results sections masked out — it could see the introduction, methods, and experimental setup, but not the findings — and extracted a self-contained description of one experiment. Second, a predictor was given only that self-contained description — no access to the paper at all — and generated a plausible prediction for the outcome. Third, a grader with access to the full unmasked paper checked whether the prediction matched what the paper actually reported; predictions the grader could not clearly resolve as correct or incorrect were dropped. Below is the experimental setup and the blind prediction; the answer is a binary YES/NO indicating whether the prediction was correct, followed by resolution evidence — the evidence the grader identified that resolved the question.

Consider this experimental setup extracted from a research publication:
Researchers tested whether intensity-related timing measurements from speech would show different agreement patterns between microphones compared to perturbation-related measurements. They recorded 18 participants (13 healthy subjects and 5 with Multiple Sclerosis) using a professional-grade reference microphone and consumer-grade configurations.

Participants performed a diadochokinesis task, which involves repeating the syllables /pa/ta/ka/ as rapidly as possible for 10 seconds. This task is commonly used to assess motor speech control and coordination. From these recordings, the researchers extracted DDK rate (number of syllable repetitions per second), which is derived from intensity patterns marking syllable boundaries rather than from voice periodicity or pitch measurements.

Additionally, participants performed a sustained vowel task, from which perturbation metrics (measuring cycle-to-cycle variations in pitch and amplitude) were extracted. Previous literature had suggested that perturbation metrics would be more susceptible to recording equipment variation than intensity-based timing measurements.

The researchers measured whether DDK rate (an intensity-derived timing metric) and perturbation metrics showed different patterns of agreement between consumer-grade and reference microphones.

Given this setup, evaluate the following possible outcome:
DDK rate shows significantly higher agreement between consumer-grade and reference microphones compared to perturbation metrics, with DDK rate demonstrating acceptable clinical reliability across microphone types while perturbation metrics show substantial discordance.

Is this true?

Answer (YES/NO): NO